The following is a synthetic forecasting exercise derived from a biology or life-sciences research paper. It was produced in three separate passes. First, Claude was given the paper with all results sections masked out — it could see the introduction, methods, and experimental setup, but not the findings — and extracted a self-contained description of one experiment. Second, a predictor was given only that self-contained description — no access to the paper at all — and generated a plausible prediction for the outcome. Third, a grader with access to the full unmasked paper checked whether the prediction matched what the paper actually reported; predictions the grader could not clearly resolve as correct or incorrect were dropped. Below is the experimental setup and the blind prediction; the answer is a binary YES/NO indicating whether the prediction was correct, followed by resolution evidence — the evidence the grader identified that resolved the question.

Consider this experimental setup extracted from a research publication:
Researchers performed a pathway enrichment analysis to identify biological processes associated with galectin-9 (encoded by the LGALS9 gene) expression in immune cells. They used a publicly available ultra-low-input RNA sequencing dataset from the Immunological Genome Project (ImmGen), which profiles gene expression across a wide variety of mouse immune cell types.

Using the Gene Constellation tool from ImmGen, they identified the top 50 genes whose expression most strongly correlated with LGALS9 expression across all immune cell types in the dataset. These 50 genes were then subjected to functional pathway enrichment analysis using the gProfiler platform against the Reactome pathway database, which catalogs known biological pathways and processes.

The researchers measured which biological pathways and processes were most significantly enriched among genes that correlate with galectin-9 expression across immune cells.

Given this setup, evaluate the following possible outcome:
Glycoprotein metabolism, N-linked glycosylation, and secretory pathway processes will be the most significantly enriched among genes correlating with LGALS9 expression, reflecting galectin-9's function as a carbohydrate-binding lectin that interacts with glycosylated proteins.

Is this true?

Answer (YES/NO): NO